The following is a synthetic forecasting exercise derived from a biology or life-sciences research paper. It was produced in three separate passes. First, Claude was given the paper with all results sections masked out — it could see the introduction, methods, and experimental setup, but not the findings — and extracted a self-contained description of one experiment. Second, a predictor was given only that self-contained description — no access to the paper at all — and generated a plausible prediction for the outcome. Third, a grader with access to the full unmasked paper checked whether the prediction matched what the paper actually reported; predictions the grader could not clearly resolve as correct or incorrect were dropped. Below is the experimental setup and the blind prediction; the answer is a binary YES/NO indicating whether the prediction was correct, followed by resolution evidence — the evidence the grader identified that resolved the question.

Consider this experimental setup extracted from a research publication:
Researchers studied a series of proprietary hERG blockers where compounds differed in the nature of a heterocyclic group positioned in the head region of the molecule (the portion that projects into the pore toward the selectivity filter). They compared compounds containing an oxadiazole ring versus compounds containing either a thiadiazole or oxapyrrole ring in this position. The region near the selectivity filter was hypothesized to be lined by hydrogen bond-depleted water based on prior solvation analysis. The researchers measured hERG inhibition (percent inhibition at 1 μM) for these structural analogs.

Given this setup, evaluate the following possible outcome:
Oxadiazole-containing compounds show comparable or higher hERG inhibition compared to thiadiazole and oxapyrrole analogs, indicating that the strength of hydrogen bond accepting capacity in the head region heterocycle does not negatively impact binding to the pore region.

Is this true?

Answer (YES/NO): NO